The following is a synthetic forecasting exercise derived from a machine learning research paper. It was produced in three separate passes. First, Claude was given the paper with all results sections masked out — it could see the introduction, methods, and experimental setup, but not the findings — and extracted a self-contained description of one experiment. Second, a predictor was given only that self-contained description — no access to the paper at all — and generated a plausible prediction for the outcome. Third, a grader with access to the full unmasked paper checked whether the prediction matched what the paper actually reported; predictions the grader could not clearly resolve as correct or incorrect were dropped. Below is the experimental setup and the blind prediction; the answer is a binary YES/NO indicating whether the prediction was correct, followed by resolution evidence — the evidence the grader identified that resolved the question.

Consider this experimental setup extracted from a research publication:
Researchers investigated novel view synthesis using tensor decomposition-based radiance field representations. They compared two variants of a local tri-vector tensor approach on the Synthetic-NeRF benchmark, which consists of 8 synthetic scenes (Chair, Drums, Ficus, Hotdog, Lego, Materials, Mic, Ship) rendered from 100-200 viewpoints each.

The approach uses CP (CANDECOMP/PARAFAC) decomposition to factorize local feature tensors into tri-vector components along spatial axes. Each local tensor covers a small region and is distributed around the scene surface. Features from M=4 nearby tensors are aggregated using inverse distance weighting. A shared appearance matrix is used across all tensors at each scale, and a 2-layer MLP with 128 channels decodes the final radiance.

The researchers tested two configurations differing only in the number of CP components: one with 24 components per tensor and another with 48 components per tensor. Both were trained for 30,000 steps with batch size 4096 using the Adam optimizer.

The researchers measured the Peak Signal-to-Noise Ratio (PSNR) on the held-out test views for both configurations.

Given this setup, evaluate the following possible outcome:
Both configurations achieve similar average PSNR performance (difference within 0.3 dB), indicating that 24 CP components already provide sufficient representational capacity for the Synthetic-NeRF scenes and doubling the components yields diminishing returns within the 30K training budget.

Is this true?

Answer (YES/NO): NO